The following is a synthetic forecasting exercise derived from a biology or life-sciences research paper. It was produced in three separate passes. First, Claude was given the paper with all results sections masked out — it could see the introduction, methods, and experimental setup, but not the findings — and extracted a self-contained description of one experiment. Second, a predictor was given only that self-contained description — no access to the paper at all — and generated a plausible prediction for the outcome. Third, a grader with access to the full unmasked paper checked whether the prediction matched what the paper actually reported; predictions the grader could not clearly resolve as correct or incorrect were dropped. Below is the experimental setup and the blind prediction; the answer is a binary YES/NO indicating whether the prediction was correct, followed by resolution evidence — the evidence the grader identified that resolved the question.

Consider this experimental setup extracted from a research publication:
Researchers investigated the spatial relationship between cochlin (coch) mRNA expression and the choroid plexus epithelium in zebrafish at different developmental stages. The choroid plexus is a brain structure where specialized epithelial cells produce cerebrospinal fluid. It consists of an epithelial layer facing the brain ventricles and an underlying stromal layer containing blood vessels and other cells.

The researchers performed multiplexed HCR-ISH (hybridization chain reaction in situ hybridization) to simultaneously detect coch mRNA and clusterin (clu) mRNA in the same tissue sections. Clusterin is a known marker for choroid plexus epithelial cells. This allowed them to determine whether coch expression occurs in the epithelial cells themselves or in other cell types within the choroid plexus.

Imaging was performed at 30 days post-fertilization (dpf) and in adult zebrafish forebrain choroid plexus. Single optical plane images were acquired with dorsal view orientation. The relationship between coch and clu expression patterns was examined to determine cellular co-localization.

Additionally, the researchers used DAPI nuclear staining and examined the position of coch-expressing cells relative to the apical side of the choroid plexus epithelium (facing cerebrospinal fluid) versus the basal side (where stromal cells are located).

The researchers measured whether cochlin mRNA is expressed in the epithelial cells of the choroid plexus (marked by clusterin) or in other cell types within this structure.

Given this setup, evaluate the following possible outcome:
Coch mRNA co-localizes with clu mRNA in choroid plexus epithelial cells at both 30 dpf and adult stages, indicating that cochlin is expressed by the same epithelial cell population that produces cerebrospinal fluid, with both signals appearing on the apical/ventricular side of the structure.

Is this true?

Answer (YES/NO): NO